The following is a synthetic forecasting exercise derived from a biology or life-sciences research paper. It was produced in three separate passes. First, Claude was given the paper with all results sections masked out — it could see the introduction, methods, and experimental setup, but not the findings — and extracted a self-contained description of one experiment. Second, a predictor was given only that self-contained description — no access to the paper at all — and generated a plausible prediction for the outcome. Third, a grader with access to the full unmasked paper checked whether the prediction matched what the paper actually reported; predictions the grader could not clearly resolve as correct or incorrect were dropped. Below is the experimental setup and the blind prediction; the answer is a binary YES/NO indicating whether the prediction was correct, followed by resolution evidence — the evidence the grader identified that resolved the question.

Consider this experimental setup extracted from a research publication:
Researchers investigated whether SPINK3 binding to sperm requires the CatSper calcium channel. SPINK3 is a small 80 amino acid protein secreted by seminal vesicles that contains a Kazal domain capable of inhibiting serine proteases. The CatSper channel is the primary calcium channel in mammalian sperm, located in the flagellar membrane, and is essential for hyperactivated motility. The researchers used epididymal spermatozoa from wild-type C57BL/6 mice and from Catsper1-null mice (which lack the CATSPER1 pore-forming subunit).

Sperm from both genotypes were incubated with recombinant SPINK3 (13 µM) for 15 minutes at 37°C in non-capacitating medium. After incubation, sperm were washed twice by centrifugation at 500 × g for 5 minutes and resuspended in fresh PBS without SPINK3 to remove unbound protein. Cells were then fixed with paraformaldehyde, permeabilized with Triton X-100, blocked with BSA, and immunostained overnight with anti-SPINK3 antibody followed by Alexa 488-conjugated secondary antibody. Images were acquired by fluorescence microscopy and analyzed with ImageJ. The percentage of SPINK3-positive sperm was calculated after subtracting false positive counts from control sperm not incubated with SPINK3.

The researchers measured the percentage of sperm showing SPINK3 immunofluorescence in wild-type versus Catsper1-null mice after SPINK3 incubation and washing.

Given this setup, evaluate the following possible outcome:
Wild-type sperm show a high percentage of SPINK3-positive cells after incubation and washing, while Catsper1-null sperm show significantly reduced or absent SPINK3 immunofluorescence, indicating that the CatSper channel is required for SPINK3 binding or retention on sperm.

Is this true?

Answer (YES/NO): YES